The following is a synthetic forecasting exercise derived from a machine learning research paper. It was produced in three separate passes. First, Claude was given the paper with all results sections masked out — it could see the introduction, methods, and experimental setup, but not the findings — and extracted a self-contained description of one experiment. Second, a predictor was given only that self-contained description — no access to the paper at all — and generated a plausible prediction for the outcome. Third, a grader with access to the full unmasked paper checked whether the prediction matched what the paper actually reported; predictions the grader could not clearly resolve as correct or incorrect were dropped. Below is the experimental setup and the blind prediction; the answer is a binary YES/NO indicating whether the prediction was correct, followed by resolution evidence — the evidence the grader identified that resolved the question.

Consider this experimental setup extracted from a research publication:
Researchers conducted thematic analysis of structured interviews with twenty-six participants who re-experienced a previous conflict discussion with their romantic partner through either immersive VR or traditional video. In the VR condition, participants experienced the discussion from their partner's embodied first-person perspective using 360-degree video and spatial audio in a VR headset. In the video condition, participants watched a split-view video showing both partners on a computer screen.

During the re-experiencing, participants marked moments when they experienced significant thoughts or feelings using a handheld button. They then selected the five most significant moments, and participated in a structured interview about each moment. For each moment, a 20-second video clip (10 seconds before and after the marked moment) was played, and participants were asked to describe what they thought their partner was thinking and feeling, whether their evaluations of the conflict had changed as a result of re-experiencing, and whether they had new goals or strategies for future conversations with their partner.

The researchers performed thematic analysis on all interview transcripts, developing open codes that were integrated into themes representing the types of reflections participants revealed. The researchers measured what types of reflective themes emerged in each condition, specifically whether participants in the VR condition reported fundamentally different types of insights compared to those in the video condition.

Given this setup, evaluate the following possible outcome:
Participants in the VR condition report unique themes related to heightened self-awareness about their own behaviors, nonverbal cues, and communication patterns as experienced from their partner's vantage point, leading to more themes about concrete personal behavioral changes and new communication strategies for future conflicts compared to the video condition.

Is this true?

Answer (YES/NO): NO